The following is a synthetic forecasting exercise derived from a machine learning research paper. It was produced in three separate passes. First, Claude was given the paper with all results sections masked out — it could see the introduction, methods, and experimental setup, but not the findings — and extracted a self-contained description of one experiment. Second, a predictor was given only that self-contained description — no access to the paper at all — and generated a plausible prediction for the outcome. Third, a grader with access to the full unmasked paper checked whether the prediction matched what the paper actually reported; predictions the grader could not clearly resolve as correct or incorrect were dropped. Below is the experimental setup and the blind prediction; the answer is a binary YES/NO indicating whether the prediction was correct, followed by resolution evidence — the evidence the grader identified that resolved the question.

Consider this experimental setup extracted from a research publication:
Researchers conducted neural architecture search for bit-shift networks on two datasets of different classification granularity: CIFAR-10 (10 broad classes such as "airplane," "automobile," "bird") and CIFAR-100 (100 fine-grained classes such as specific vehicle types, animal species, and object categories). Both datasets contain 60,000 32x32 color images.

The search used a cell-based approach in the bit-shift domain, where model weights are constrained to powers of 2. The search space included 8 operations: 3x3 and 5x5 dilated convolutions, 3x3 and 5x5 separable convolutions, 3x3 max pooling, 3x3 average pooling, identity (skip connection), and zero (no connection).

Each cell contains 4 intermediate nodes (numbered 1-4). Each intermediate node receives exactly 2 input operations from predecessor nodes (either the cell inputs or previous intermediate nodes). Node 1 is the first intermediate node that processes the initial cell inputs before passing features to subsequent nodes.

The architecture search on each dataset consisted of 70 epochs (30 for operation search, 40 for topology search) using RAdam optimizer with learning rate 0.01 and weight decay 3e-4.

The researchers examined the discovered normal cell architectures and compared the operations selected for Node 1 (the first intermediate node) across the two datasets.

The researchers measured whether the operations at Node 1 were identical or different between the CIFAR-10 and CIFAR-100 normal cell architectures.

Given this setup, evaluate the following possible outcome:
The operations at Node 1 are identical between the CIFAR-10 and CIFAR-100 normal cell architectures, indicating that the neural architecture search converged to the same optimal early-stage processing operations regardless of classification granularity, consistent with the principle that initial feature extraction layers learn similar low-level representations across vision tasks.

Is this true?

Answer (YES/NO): NO